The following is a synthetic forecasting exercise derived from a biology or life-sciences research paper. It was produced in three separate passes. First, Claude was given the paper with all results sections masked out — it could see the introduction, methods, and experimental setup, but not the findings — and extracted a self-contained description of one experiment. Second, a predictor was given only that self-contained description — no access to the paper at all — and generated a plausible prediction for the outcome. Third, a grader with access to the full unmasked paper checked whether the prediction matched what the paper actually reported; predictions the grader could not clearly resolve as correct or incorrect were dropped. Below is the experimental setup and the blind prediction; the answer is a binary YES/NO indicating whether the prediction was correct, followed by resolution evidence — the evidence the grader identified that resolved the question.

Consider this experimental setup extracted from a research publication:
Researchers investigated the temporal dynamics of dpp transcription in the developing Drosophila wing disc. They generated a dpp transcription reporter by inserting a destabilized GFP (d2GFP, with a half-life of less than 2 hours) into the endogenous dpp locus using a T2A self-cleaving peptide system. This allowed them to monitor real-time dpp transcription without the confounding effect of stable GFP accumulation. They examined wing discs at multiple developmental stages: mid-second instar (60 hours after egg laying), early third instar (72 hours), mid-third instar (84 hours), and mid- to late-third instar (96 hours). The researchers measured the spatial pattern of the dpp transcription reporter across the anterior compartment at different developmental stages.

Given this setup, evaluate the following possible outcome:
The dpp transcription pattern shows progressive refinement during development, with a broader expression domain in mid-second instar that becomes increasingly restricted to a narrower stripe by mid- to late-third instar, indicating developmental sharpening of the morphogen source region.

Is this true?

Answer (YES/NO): YES